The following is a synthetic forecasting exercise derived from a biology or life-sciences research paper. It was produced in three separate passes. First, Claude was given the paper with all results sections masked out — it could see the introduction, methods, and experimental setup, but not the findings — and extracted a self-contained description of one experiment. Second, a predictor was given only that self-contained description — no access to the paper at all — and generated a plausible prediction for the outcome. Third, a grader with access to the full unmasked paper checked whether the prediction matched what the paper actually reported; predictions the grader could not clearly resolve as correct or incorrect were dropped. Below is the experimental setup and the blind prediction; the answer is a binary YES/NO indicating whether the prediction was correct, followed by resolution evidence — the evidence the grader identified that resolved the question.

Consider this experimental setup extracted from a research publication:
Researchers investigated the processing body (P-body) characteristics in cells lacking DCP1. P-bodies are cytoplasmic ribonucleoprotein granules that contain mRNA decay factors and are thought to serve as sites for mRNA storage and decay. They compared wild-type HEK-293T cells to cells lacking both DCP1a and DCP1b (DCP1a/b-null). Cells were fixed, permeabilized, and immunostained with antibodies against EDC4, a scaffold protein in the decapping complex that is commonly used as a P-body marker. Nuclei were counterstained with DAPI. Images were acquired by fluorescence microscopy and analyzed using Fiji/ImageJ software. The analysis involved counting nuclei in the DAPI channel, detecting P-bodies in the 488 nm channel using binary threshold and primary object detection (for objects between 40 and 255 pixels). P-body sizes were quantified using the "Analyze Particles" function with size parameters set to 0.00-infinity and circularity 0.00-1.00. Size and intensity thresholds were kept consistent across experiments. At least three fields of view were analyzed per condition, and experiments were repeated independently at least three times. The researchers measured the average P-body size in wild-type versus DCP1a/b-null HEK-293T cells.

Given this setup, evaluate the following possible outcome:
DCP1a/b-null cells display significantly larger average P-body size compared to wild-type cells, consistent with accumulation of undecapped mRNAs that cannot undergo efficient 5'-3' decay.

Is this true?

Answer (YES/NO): YES